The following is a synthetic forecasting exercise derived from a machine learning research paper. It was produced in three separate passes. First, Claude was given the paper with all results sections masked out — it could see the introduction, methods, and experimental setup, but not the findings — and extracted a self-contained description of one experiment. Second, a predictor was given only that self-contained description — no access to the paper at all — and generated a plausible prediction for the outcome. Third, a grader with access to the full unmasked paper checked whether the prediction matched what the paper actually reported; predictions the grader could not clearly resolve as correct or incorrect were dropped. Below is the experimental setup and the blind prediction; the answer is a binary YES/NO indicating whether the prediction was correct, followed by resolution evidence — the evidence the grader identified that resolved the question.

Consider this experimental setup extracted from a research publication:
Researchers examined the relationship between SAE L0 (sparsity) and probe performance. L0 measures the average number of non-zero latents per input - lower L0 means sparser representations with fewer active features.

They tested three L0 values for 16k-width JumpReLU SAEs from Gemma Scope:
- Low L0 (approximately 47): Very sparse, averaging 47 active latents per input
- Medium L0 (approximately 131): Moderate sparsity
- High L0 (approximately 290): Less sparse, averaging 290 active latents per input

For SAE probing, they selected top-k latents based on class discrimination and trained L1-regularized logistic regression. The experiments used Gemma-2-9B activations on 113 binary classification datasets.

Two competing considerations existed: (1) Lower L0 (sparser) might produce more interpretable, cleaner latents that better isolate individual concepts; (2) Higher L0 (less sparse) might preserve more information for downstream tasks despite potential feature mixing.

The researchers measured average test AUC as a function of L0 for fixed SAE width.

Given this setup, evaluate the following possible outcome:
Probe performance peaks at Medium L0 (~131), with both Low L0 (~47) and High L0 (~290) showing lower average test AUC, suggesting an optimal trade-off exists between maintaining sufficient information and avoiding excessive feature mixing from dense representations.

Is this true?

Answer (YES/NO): NO